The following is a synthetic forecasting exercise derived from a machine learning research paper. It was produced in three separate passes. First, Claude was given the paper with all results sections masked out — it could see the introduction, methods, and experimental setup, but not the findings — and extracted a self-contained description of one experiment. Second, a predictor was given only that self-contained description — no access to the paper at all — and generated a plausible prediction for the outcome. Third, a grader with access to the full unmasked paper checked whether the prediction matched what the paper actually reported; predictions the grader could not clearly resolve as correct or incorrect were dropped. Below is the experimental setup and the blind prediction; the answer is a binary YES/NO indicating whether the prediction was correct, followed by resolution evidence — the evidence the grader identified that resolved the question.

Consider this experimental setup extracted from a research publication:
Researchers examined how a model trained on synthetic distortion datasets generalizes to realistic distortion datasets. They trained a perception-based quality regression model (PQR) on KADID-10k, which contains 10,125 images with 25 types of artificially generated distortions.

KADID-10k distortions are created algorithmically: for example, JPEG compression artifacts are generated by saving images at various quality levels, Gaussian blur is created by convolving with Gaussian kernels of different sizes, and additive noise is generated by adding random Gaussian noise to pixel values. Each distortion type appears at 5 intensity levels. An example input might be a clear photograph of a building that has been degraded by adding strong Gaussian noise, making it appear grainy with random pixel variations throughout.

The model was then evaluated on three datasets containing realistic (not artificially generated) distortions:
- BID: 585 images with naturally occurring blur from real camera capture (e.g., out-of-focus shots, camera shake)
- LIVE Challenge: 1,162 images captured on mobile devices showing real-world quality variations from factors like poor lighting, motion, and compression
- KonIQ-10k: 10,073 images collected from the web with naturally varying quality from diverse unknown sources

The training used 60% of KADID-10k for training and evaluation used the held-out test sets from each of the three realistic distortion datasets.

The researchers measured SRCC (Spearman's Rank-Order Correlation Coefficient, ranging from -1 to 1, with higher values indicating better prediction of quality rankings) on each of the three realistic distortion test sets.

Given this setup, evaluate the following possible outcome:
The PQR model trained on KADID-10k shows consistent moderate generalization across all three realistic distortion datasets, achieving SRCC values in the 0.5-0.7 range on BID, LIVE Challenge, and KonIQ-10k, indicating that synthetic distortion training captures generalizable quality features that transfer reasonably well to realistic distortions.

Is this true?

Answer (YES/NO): NO